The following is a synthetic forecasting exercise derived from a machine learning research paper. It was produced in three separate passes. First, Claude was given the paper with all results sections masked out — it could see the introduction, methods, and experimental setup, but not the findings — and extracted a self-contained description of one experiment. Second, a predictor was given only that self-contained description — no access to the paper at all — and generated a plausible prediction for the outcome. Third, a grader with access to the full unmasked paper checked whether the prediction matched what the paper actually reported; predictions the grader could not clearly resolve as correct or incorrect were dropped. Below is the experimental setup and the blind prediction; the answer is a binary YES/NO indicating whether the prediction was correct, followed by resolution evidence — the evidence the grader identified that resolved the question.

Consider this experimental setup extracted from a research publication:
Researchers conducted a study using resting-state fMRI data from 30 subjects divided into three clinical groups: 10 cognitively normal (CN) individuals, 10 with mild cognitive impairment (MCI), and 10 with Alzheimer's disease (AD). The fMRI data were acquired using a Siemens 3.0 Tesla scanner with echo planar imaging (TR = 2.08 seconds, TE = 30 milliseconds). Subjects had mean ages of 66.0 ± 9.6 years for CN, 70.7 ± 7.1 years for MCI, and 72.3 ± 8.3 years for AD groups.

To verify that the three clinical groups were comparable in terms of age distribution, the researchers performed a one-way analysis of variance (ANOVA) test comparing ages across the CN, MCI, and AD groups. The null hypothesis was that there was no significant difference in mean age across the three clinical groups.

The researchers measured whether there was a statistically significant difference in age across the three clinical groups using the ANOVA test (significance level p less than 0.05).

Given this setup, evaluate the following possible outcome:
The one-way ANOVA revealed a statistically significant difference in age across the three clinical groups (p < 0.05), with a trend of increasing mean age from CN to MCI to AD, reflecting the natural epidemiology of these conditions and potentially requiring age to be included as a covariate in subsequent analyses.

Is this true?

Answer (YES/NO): NO